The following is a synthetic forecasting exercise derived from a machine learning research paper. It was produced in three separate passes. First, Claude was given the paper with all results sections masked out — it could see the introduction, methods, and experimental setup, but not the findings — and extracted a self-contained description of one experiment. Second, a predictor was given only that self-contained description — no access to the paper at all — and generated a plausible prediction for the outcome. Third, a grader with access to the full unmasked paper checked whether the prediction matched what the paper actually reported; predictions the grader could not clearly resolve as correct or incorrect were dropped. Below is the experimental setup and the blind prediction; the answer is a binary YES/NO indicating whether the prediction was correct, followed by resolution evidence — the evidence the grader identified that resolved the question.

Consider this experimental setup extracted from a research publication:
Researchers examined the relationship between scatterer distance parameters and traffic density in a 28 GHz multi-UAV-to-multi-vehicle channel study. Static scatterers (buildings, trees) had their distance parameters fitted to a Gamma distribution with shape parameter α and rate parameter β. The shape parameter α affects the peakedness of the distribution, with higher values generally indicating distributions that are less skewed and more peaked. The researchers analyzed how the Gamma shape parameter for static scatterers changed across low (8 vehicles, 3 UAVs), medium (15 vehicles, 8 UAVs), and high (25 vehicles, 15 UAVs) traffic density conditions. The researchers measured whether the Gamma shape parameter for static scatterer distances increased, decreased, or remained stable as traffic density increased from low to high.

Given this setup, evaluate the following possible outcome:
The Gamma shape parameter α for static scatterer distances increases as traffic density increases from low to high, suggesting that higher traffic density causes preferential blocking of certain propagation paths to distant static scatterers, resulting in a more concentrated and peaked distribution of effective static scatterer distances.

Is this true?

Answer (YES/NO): YES